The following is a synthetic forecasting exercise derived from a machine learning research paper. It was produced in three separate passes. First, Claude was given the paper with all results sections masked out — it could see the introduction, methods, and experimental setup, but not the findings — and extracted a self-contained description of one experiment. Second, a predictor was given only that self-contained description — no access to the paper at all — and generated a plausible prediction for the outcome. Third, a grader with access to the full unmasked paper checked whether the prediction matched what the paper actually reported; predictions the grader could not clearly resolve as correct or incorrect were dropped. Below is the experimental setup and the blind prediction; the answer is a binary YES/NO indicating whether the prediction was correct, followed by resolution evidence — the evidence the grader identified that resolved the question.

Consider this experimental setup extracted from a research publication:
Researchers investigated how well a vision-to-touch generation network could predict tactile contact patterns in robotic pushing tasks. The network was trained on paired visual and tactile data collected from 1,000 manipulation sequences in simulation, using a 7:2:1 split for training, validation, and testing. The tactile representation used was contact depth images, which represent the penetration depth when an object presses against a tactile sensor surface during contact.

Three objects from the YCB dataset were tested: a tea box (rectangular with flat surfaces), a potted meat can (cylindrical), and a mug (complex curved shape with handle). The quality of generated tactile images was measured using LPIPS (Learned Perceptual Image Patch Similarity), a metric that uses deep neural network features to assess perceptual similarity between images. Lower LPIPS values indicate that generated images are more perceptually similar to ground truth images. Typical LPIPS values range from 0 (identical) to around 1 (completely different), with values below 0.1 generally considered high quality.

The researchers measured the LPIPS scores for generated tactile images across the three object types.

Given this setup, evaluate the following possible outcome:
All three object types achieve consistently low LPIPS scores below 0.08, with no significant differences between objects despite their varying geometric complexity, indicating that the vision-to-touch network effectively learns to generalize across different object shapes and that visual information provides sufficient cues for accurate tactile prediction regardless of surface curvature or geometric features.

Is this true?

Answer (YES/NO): NO